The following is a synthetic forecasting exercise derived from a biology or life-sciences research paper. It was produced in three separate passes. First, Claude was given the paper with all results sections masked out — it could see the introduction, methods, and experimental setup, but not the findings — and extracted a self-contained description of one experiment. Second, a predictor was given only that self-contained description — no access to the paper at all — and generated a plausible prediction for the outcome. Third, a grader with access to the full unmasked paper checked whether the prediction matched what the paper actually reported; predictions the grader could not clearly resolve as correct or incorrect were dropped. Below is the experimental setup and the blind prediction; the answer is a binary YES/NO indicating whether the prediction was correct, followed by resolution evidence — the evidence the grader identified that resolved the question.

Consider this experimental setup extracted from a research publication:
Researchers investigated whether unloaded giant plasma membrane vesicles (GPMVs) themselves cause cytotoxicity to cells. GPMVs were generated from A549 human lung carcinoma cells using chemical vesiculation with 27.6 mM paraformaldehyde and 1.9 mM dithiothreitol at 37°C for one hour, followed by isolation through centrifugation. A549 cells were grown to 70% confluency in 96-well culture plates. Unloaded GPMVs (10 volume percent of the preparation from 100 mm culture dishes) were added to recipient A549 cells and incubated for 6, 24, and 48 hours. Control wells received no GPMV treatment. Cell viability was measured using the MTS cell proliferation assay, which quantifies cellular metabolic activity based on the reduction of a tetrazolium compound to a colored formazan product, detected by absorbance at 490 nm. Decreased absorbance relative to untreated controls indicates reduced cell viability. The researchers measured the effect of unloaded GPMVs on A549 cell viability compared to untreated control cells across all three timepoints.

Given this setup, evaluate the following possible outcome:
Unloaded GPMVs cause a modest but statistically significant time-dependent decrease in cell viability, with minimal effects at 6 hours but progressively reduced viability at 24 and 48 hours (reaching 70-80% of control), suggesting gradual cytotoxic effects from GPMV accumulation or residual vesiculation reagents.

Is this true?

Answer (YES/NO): NO